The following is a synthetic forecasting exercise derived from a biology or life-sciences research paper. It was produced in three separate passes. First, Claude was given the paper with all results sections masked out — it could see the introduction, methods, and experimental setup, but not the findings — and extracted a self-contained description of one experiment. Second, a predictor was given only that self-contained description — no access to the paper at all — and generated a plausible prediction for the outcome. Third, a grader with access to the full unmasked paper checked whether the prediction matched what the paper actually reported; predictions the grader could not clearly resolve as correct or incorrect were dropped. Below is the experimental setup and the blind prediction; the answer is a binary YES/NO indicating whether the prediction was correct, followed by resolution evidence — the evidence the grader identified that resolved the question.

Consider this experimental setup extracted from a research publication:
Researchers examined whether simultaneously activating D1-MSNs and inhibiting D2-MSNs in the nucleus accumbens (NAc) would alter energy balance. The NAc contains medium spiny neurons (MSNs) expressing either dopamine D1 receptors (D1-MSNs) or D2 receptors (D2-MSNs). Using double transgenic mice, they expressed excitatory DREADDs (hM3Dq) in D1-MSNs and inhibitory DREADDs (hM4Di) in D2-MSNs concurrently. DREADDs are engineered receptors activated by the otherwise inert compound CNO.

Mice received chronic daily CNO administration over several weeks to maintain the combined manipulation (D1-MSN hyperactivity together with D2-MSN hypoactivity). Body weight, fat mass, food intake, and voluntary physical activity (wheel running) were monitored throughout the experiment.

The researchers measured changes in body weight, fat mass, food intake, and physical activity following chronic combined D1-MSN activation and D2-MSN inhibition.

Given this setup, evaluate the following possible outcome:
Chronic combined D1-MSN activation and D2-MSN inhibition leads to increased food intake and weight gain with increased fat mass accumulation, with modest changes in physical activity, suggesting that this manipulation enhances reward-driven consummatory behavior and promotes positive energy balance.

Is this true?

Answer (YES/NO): NO